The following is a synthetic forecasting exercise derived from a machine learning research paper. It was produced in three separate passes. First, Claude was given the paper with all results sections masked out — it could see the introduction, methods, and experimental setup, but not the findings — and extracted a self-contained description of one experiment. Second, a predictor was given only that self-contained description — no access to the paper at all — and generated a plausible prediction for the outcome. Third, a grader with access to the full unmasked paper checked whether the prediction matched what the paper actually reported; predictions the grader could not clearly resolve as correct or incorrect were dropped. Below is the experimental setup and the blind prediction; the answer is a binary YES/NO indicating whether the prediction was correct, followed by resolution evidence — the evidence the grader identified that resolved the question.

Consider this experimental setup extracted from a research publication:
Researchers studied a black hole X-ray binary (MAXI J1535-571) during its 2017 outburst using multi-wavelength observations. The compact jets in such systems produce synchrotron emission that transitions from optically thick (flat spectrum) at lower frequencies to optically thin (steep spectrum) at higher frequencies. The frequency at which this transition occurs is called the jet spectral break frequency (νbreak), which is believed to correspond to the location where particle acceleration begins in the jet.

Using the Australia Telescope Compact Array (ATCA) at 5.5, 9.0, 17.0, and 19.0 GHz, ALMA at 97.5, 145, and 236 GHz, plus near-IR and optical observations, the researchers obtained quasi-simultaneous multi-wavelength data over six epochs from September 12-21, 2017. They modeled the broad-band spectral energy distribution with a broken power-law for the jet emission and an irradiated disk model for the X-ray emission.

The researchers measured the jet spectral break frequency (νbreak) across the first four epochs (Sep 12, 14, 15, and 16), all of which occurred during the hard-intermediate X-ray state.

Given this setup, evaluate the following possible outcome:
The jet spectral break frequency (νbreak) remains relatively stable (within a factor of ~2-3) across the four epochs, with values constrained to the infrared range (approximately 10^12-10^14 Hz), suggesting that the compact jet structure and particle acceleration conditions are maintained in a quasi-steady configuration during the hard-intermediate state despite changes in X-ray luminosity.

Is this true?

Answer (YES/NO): YES